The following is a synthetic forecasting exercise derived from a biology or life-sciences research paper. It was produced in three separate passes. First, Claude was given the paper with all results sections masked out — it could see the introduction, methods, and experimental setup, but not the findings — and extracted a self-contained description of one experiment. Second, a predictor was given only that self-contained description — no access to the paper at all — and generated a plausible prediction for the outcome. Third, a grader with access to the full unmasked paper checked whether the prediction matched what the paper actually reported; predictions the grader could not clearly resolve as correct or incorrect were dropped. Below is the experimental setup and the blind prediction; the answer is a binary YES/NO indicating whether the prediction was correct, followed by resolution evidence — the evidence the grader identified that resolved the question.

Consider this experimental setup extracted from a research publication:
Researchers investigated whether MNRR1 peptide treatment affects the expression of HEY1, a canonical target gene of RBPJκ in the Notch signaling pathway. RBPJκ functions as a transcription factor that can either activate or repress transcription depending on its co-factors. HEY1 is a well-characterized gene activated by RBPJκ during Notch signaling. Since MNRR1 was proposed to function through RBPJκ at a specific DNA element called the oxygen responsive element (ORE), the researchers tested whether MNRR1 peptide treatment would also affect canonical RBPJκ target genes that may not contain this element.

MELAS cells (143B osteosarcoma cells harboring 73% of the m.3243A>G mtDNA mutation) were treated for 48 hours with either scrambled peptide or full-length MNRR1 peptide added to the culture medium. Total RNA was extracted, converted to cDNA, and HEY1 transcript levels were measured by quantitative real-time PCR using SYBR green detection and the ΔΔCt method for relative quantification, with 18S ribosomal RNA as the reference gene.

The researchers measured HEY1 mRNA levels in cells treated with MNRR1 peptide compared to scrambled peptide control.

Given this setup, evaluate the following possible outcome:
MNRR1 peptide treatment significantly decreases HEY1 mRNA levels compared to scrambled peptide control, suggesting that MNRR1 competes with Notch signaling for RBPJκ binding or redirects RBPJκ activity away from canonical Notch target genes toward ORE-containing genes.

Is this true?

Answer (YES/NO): NO